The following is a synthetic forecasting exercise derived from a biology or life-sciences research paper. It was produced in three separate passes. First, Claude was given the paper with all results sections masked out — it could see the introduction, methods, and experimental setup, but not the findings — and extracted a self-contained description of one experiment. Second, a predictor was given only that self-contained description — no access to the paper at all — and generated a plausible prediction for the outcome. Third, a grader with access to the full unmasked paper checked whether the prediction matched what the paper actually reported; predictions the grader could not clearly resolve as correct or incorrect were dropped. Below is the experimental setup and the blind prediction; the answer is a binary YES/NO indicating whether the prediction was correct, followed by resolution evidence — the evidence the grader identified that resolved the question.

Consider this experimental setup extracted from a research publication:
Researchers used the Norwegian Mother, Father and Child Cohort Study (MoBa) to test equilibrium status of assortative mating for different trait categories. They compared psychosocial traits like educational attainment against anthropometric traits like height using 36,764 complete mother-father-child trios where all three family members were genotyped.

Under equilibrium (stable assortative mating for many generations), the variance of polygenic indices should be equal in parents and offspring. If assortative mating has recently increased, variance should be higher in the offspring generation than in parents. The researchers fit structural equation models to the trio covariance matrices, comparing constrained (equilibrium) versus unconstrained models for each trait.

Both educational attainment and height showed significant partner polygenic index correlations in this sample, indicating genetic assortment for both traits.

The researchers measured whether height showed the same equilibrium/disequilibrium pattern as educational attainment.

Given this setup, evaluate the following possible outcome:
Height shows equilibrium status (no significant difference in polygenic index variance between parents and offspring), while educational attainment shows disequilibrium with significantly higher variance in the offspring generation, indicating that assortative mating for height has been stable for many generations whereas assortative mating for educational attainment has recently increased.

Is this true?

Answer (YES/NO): YES